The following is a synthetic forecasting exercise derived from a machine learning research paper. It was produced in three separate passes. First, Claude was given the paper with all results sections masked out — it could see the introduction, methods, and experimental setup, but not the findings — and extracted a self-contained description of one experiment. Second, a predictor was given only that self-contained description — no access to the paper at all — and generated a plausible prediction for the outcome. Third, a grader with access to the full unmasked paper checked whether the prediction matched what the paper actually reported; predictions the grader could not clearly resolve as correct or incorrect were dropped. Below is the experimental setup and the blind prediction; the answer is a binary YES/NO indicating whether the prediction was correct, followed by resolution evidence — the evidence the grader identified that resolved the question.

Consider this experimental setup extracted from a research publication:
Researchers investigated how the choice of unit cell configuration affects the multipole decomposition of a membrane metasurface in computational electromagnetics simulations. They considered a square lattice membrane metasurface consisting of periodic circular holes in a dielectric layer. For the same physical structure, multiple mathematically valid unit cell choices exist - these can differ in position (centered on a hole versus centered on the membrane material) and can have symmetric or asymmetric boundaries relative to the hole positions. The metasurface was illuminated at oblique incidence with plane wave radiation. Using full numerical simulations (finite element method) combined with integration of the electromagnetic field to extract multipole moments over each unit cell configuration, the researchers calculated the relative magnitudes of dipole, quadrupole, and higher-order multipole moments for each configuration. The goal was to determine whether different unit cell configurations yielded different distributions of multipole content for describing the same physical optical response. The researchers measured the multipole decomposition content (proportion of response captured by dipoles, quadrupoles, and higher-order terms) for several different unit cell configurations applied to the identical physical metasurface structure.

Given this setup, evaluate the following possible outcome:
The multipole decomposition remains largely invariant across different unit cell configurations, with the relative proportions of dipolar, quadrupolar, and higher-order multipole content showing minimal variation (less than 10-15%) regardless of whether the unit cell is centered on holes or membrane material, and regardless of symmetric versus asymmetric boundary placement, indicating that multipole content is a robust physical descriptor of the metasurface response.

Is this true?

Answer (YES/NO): NO